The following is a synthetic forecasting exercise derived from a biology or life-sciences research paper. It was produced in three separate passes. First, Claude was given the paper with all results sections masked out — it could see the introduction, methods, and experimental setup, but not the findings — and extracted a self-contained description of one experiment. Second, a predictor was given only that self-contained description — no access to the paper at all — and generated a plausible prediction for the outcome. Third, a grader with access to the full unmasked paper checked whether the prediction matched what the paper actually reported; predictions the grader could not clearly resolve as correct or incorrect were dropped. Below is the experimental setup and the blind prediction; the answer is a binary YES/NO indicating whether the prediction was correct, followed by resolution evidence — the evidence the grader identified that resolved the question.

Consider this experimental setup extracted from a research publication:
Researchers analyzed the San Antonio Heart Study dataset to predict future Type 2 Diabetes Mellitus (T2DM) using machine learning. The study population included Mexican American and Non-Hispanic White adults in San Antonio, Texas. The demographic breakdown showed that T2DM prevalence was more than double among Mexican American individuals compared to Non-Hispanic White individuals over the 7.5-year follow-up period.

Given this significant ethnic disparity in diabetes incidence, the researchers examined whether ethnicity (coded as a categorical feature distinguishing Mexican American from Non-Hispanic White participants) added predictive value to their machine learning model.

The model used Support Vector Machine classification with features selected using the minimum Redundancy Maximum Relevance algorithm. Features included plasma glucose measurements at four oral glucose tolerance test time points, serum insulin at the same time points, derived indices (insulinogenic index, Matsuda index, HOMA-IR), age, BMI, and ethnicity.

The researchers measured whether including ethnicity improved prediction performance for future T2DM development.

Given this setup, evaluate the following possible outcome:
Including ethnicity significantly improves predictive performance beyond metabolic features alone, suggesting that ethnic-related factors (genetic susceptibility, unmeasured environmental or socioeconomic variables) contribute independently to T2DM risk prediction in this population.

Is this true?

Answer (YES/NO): NO